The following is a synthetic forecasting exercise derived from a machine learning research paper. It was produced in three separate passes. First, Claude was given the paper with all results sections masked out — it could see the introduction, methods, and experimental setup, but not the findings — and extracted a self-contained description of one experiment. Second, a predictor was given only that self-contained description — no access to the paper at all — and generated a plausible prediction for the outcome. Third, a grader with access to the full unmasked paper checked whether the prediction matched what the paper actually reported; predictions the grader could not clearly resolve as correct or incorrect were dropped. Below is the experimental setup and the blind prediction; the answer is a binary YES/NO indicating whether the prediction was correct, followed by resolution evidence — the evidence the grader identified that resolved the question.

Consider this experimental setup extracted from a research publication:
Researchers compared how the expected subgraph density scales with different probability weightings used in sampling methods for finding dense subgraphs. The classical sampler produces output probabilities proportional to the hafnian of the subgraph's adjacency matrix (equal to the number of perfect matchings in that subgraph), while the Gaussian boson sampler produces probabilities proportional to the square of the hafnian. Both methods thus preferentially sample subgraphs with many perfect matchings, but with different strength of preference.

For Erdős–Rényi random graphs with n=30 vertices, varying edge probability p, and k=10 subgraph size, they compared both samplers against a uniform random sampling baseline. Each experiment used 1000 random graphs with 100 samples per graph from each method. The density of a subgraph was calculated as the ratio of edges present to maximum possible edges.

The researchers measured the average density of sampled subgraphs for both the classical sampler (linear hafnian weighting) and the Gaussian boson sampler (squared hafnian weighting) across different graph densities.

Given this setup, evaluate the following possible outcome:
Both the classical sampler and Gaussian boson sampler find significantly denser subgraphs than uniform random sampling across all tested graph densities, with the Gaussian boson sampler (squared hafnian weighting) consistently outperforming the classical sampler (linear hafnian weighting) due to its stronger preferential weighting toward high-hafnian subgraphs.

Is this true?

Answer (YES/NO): NO